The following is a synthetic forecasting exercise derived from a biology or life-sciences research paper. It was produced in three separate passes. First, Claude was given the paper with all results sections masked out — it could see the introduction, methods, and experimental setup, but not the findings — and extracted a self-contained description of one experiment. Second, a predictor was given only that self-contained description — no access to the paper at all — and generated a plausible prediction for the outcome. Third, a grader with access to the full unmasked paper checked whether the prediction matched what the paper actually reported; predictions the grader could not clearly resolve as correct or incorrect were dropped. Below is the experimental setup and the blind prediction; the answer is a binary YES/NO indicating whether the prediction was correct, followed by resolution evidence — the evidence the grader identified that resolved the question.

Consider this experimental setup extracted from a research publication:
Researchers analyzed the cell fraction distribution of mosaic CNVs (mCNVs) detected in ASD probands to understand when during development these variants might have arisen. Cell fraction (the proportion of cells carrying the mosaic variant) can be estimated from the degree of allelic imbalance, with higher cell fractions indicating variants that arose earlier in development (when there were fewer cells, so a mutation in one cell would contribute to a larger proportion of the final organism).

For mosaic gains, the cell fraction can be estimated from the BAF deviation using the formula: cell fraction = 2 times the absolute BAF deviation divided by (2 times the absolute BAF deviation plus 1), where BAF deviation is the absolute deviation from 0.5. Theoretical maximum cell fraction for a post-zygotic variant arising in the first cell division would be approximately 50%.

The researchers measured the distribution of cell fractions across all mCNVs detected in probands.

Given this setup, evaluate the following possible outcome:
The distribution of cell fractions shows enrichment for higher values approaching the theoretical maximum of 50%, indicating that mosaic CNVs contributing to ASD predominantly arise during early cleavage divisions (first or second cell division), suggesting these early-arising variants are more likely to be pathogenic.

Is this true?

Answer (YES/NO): NO